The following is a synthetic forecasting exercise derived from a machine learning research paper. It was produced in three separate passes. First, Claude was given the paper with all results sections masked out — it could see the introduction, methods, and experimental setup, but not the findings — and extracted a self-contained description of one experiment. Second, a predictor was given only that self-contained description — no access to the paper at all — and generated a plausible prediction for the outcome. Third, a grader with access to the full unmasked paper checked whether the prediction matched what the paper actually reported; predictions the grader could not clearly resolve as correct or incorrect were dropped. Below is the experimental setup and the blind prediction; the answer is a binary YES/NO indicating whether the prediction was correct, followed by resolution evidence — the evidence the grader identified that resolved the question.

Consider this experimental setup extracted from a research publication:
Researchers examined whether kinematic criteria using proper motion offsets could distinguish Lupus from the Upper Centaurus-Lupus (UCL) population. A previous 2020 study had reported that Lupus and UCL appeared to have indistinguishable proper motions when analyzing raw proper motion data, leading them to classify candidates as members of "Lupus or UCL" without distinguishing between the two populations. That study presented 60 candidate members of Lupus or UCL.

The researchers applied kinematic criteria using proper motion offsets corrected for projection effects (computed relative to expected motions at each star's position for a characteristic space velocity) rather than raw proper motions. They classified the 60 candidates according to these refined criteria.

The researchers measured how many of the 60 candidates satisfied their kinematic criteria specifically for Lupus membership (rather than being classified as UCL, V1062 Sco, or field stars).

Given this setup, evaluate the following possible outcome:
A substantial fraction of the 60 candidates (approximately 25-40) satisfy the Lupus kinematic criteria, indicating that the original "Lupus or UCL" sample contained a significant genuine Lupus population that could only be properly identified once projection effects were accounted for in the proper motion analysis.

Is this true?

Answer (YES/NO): NO